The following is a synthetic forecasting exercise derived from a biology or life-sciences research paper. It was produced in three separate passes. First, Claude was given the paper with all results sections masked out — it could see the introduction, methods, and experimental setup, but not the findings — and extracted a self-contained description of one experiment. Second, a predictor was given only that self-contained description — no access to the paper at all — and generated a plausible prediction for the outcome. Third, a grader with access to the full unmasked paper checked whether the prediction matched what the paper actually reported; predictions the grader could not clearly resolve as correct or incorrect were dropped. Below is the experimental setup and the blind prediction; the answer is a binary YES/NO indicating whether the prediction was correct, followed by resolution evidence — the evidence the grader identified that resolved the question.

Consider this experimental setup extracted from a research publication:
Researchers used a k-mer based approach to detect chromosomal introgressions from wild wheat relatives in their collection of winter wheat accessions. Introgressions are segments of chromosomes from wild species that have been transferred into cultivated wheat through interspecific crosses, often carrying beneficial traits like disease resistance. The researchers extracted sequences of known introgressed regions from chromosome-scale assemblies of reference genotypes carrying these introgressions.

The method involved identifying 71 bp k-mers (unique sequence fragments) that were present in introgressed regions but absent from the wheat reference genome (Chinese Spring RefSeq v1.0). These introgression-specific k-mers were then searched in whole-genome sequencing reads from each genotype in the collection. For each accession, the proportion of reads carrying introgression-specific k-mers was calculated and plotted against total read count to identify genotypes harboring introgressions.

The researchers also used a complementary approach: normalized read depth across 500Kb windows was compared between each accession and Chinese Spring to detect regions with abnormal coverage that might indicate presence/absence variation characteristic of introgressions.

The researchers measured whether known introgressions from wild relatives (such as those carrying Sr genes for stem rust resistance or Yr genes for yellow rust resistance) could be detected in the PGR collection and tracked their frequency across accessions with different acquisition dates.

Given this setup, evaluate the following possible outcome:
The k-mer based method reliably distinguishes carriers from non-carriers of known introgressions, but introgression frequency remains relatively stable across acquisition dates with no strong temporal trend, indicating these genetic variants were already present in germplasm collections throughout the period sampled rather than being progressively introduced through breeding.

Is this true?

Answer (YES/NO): NO